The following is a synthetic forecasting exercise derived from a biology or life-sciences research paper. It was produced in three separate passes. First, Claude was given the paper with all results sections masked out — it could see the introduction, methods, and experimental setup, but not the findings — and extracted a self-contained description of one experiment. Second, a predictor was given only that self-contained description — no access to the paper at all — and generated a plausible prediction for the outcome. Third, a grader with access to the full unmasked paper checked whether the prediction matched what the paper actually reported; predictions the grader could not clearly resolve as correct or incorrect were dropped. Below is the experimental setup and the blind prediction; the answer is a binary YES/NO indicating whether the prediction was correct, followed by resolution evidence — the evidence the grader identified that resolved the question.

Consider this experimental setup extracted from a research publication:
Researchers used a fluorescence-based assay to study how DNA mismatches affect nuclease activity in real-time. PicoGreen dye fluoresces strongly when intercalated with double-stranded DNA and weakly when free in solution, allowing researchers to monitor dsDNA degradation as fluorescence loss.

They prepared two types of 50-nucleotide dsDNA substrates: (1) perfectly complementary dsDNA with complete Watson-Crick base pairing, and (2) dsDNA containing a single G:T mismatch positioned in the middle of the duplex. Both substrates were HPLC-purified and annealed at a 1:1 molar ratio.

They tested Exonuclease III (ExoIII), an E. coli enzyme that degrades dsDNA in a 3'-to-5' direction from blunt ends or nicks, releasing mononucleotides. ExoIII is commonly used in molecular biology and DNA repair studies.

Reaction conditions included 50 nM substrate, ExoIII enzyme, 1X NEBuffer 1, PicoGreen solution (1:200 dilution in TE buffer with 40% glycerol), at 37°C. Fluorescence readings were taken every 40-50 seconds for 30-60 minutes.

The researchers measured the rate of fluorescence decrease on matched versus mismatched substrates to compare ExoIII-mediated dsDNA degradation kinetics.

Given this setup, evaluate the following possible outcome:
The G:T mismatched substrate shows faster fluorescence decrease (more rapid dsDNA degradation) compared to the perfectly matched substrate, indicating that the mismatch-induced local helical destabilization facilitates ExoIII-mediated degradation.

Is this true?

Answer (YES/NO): NO